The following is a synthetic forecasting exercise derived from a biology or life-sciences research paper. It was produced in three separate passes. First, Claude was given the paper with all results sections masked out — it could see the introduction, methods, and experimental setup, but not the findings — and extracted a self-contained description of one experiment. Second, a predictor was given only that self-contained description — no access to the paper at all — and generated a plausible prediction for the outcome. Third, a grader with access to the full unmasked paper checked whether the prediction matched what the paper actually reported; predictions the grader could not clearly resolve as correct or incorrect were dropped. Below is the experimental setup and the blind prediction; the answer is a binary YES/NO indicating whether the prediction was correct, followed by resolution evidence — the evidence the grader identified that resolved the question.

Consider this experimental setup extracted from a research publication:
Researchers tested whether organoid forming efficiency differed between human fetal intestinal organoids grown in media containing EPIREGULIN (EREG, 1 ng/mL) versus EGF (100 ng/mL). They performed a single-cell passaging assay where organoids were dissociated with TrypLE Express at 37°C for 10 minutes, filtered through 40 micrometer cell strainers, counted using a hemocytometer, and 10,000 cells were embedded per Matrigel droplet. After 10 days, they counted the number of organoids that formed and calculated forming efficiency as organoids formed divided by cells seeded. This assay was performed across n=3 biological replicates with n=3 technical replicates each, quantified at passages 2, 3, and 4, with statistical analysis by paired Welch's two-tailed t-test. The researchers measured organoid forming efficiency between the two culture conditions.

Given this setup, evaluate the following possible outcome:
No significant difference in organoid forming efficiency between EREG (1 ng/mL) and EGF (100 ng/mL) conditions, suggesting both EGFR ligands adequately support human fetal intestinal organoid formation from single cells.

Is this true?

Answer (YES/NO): YES